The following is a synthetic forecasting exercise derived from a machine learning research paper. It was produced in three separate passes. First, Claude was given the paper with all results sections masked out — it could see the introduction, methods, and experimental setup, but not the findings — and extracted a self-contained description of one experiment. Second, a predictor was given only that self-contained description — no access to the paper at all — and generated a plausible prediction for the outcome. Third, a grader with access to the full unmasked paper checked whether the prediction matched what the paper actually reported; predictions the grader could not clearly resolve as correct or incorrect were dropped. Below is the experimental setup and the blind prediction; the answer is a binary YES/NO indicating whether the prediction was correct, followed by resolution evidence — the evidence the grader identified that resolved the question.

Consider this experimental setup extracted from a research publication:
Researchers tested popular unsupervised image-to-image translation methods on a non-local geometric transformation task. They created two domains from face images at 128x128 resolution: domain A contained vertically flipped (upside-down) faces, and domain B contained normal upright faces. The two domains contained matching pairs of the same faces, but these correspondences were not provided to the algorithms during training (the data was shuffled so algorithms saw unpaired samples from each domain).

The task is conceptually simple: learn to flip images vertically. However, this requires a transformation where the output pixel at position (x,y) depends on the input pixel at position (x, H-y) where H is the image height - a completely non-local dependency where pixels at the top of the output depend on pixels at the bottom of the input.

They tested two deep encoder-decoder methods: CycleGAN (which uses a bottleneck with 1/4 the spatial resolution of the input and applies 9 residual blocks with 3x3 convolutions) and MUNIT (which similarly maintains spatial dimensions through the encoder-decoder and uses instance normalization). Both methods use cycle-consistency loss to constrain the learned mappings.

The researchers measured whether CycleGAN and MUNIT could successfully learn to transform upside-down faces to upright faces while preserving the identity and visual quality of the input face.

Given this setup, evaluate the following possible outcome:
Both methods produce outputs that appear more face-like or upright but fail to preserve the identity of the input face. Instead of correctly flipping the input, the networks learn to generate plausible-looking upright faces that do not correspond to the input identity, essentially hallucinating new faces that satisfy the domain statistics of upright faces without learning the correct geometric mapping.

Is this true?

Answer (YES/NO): YES